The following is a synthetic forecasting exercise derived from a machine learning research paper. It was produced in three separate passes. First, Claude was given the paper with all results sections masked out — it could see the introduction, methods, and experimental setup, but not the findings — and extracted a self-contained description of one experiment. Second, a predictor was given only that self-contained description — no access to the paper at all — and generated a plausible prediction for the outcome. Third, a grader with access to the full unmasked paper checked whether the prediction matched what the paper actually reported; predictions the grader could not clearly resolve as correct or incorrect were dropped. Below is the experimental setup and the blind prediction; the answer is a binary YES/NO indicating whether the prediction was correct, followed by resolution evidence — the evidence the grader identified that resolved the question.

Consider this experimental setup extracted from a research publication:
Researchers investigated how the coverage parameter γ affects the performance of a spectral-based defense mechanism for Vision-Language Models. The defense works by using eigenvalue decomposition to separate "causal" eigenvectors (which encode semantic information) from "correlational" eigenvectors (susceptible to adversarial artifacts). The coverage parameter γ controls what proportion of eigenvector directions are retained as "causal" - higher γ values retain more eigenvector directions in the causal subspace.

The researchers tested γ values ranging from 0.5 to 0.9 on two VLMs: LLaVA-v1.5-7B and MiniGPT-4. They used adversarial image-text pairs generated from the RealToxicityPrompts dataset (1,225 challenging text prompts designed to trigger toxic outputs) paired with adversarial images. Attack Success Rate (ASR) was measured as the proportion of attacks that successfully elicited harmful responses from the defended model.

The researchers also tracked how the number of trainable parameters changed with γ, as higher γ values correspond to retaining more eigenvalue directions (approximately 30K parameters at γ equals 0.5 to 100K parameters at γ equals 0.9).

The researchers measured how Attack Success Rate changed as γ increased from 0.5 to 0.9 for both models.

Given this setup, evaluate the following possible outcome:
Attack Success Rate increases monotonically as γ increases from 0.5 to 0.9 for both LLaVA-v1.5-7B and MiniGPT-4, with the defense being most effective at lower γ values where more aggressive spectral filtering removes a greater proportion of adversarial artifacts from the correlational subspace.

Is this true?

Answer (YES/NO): NO